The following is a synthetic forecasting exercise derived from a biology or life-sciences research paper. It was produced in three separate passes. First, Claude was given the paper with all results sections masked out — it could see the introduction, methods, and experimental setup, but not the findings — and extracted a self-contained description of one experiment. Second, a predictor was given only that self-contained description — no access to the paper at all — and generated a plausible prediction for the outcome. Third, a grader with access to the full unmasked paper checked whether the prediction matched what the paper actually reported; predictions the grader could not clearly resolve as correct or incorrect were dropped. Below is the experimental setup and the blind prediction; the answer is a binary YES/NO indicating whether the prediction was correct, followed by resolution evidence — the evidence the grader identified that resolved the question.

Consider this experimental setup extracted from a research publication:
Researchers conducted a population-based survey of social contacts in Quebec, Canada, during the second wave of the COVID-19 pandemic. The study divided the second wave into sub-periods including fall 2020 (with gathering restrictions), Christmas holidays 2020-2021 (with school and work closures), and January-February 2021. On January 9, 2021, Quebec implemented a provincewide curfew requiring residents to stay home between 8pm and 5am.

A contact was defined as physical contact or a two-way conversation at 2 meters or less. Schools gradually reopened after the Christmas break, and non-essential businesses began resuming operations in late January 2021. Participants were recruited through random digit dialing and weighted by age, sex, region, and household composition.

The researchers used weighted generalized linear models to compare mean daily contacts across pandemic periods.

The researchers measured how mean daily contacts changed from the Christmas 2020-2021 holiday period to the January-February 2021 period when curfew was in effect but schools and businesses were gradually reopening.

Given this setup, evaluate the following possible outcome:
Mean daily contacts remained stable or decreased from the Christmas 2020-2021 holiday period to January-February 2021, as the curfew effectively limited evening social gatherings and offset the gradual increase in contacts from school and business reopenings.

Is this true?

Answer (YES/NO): NO